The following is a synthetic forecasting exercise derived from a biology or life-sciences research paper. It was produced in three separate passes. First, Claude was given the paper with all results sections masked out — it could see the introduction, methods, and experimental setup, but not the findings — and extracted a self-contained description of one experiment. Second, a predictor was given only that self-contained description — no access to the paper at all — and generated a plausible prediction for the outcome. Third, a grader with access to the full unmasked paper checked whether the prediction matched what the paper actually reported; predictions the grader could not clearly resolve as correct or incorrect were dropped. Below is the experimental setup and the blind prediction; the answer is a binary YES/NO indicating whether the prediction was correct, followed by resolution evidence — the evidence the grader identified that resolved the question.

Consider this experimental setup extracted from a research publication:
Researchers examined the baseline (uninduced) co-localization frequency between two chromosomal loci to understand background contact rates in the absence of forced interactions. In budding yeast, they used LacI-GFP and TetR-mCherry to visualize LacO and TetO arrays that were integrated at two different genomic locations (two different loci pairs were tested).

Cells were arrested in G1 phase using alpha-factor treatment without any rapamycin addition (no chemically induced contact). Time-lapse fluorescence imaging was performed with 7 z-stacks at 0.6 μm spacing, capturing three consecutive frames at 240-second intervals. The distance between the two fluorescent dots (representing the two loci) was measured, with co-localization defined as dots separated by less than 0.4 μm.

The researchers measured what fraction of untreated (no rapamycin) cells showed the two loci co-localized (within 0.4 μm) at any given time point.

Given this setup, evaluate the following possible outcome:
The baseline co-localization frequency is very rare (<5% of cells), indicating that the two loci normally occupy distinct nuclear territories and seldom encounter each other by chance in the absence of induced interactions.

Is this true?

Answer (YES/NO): NO